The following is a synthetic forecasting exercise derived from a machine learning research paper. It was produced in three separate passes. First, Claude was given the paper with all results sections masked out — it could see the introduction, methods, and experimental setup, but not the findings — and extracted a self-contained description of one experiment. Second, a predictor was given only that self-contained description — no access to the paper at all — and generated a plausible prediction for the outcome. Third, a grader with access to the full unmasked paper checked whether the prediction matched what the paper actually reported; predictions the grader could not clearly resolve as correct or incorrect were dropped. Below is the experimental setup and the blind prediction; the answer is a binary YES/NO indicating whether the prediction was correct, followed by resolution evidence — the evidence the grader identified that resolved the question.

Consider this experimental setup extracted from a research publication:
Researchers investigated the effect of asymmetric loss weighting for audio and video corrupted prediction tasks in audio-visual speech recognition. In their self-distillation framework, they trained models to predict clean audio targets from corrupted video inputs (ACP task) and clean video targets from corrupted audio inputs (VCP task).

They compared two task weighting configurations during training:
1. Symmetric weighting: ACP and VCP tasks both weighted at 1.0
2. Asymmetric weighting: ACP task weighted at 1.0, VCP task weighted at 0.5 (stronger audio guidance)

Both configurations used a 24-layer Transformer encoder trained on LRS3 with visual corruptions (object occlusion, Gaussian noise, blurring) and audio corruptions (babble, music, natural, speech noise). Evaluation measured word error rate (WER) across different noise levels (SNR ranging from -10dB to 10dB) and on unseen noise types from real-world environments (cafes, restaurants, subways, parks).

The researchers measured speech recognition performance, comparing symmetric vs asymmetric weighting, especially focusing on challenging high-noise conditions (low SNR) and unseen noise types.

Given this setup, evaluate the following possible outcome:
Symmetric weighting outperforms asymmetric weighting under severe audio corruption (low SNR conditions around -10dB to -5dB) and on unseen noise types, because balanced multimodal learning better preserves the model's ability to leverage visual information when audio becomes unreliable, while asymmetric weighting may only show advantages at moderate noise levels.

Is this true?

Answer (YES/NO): NO